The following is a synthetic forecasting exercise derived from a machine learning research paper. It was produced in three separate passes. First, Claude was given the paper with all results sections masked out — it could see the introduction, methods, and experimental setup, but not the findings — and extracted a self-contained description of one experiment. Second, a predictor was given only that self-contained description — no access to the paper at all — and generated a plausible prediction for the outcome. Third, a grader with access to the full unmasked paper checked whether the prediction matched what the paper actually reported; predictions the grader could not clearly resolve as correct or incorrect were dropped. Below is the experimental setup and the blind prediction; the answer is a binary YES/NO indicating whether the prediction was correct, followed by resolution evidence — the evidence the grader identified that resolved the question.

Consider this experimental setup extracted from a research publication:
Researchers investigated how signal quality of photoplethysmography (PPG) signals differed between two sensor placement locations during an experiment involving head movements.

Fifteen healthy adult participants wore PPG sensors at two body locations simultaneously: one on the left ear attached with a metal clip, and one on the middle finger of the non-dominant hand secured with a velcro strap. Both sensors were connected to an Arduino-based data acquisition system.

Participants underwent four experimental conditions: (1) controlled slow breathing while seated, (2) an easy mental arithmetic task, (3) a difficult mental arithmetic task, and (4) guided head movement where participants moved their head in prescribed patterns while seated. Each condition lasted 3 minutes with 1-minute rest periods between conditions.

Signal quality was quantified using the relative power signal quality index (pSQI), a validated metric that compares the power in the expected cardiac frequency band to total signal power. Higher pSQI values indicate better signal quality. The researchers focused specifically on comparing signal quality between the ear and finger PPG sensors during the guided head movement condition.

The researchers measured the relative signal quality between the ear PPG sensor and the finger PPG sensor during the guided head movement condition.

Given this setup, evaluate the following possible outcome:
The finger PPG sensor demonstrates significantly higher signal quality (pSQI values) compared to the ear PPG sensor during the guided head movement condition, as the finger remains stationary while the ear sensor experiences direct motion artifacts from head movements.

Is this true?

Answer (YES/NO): YES